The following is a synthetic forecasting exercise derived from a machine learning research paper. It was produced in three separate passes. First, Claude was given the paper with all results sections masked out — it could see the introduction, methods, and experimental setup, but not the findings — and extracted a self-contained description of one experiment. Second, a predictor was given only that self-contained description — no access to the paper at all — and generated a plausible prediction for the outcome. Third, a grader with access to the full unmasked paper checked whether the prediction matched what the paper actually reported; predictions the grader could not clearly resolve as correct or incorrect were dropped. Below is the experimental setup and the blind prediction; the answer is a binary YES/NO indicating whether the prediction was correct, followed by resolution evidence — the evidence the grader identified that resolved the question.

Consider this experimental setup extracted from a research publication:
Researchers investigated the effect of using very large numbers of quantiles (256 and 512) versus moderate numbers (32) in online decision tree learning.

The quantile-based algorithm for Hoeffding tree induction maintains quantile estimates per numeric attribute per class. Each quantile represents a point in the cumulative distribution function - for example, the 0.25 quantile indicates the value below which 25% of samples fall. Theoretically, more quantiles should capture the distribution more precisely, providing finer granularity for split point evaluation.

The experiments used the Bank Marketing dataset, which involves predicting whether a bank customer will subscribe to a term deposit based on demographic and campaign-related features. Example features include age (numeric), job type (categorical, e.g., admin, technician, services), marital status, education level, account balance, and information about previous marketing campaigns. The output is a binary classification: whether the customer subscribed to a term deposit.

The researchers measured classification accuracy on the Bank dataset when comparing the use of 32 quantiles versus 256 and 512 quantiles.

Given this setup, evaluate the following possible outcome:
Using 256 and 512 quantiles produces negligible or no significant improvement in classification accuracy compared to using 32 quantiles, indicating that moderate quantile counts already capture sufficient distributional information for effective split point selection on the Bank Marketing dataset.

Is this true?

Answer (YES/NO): NO